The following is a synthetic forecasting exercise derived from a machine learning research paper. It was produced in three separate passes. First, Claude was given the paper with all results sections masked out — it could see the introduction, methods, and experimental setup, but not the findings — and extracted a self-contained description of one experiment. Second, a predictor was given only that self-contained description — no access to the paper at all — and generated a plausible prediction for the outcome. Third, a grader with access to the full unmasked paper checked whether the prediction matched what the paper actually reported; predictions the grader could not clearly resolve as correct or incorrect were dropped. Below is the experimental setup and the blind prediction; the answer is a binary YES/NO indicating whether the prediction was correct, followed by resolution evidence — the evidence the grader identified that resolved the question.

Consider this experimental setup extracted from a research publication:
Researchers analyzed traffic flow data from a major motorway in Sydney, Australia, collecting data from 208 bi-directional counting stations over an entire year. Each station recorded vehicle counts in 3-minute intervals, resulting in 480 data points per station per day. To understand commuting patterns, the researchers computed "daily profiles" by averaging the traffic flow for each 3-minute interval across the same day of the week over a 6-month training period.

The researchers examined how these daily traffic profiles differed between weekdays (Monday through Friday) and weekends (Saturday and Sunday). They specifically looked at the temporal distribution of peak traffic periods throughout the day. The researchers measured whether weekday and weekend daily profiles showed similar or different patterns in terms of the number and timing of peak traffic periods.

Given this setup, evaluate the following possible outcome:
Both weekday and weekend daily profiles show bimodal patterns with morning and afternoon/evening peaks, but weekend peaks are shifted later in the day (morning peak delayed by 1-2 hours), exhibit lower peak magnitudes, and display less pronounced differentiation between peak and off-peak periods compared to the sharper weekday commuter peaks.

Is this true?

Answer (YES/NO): NO